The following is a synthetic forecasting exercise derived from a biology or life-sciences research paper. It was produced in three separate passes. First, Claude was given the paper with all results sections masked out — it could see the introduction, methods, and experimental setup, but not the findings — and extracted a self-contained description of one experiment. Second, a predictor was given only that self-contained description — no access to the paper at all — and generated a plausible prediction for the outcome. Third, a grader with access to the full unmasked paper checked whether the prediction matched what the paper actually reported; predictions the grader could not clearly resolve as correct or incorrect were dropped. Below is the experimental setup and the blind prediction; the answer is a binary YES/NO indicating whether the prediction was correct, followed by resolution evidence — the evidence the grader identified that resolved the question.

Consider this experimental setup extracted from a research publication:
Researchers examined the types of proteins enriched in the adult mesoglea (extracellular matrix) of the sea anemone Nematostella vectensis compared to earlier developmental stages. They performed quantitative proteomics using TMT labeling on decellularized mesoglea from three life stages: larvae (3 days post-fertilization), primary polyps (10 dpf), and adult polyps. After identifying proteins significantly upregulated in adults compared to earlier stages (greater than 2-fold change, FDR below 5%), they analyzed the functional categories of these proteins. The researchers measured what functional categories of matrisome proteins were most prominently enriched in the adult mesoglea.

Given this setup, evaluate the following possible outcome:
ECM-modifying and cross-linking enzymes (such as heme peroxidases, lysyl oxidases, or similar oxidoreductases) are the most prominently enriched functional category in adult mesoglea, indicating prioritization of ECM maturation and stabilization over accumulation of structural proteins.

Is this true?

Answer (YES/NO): NO